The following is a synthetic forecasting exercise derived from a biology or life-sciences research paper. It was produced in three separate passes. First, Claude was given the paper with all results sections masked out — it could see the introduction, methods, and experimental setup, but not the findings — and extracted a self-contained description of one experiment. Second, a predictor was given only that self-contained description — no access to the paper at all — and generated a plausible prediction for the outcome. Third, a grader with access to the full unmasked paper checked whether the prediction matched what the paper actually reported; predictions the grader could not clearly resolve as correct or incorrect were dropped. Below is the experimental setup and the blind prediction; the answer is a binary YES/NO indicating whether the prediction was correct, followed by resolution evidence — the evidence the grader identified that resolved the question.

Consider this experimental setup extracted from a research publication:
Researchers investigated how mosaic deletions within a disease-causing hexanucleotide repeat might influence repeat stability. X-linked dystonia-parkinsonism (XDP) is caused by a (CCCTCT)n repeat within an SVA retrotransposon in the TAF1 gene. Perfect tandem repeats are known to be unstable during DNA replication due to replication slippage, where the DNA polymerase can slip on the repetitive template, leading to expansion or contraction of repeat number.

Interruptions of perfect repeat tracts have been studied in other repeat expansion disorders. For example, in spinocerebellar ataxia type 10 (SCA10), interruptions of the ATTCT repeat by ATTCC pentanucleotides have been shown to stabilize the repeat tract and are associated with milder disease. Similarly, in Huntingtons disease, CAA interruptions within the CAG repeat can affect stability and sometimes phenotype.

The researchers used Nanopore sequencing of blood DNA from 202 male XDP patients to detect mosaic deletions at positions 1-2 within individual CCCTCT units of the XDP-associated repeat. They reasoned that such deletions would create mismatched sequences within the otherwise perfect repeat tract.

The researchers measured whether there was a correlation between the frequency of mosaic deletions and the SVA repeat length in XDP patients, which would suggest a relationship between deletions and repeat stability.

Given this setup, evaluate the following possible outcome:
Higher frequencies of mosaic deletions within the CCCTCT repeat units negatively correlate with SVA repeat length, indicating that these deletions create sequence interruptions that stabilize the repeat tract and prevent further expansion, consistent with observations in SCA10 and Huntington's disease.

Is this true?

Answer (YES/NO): YES